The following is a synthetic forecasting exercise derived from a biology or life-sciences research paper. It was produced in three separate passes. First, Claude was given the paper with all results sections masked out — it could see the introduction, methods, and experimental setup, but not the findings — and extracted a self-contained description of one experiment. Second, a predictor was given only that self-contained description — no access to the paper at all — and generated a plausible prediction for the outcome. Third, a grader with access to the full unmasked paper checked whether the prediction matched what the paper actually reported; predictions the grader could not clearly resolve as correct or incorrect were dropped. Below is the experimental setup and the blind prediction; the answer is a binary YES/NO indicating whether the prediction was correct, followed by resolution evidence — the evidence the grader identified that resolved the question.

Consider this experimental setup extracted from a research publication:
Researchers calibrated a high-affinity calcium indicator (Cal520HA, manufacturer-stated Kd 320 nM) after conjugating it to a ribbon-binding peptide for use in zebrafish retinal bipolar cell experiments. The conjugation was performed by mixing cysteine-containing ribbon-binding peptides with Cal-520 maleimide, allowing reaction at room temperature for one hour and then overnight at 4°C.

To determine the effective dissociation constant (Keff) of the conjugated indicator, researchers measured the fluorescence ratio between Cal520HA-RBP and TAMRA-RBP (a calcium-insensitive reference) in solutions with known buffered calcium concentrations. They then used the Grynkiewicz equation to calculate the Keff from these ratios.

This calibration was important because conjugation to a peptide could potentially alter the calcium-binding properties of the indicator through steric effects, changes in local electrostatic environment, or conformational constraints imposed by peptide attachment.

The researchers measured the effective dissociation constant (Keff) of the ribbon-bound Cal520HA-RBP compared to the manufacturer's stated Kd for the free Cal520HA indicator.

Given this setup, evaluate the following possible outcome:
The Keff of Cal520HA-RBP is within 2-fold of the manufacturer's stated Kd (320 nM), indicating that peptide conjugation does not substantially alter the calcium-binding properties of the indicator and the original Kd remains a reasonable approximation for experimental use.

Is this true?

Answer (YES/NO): NO